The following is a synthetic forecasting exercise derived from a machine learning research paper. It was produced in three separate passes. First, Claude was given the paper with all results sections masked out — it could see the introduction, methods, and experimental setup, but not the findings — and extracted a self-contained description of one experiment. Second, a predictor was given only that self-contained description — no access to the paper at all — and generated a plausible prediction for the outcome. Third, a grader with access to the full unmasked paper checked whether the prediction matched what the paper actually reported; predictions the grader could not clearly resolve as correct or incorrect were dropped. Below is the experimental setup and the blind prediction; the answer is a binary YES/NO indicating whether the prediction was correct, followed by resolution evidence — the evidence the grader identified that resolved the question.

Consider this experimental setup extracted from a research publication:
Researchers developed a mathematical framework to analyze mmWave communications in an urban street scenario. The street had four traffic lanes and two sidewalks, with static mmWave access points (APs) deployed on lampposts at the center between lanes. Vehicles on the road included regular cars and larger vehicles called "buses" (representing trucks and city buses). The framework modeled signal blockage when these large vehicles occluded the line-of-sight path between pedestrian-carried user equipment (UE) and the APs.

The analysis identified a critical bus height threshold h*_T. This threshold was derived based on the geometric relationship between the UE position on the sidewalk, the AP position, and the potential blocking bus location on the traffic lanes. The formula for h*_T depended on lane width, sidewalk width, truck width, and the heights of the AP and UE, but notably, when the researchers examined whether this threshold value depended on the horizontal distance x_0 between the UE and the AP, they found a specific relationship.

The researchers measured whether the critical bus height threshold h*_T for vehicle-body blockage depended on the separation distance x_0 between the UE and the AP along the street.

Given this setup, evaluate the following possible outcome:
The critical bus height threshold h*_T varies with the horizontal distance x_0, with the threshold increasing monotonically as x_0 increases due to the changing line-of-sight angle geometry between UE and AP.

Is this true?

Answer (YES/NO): NO